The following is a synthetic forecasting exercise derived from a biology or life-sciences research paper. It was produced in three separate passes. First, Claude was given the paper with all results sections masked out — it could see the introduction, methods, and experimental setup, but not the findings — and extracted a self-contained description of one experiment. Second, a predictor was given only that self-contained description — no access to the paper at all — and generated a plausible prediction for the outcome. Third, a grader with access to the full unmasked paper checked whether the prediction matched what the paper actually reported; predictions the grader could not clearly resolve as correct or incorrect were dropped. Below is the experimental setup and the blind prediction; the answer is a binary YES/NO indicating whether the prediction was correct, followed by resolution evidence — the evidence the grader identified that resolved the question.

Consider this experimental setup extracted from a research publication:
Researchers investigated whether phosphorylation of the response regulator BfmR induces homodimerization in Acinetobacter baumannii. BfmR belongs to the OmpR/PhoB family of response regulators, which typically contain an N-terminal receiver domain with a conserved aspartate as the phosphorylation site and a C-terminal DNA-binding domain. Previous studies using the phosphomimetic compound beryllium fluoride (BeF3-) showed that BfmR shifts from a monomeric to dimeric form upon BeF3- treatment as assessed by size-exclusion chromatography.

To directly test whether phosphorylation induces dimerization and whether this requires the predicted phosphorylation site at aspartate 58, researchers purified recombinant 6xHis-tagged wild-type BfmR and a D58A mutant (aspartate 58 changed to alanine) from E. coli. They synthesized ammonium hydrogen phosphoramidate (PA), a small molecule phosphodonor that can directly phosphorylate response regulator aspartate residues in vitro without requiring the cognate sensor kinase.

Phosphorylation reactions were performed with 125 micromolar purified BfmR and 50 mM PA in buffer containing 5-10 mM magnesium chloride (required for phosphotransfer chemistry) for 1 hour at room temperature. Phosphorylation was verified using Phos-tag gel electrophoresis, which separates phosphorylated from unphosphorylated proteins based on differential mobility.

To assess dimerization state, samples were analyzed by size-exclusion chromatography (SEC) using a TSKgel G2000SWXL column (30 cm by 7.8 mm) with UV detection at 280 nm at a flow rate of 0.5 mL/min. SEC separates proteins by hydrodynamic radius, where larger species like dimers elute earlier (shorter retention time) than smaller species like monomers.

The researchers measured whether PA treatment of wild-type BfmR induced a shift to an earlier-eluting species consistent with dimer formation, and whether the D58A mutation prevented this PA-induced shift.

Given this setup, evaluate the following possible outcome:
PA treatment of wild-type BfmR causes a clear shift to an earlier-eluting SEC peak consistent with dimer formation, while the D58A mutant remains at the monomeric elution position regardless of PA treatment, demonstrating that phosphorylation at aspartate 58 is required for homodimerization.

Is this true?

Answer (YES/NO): YES